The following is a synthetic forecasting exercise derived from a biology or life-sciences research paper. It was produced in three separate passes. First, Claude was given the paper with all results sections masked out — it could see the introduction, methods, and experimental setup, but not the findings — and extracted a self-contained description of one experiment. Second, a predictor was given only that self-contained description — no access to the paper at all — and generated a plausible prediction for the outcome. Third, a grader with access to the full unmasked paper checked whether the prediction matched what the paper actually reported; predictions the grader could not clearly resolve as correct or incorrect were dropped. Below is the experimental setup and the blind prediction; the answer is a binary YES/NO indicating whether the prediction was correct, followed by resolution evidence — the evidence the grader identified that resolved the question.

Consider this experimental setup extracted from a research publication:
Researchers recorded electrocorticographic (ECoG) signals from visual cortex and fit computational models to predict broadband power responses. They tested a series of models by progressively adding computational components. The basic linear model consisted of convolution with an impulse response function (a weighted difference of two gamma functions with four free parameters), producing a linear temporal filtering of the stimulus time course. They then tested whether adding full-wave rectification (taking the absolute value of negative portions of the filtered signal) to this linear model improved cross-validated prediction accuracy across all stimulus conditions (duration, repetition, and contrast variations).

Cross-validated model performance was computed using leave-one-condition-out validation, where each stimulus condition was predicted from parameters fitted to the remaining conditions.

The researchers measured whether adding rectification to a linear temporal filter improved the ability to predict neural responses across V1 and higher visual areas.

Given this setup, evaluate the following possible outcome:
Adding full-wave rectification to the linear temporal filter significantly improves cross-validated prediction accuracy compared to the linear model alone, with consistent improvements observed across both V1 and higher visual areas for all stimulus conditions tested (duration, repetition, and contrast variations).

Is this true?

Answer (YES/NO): NO